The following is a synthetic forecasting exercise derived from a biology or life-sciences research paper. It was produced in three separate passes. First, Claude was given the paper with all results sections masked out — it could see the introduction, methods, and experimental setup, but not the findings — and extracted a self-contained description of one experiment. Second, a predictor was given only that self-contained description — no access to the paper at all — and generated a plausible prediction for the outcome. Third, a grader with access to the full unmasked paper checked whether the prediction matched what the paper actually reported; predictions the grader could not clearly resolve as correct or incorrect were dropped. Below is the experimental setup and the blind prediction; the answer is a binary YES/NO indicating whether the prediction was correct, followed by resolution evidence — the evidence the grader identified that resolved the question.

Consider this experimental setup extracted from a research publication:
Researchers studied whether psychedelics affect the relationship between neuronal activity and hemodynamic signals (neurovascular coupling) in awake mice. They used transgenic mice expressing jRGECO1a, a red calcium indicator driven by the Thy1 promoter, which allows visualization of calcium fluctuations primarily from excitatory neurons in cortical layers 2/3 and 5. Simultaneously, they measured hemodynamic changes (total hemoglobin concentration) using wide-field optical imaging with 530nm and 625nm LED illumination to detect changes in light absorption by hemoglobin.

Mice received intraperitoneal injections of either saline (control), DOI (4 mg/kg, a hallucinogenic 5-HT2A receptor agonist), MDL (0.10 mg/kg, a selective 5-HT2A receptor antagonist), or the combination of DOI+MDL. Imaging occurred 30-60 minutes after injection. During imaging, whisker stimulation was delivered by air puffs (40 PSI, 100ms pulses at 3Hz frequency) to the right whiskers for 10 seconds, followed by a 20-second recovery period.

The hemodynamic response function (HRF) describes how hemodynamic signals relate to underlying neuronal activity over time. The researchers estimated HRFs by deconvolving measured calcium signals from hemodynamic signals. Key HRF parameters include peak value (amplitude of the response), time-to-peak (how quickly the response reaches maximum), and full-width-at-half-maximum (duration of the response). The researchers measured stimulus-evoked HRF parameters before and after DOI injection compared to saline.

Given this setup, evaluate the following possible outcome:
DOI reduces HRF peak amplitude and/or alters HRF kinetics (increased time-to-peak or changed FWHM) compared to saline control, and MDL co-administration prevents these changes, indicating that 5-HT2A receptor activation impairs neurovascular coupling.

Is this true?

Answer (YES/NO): YES